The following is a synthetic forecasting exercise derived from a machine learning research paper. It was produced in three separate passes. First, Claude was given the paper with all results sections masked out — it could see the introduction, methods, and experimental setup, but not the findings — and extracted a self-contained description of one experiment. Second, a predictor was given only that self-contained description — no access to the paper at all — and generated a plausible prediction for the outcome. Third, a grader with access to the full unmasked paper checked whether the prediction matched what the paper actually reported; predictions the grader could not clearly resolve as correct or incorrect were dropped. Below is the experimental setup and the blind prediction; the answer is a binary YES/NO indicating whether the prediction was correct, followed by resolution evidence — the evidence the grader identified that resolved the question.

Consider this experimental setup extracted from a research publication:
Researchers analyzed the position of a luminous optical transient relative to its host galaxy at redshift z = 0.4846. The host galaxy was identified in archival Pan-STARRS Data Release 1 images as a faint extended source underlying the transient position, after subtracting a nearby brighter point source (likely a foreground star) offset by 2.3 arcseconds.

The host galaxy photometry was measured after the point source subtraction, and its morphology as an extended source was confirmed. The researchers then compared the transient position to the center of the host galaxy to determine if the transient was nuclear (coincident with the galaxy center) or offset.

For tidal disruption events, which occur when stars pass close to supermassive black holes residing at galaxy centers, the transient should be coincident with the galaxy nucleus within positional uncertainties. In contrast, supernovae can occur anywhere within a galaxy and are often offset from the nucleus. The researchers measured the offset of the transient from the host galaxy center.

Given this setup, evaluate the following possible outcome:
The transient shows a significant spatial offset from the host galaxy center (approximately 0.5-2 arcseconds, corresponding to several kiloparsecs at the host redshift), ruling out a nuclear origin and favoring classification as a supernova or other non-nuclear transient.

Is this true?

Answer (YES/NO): NO